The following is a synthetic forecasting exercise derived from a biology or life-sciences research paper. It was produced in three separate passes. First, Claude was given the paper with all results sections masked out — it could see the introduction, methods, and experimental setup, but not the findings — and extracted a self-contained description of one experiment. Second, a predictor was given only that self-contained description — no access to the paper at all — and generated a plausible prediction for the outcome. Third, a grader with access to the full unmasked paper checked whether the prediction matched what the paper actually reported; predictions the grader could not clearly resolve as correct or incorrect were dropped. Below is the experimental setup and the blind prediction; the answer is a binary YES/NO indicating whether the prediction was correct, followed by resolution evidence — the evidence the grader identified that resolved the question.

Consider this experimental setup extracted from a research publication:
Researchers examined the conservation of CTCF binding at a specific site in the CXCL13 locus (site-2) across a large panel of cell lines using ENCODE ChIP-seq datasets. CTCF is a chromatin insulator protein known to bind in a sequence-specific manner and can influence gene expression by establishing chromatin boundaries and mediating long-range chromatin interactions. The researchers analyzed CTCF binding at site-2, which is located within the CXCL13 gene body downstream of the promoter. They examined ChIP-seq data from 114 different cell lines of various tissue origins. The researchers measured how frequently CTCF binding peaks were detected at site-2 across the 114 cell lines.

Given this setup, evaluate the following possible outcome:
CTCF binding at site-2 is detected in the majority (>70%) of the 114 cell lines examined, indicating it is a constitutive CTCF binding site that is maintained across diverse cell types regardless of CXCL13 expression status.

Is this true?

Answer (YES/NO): YES